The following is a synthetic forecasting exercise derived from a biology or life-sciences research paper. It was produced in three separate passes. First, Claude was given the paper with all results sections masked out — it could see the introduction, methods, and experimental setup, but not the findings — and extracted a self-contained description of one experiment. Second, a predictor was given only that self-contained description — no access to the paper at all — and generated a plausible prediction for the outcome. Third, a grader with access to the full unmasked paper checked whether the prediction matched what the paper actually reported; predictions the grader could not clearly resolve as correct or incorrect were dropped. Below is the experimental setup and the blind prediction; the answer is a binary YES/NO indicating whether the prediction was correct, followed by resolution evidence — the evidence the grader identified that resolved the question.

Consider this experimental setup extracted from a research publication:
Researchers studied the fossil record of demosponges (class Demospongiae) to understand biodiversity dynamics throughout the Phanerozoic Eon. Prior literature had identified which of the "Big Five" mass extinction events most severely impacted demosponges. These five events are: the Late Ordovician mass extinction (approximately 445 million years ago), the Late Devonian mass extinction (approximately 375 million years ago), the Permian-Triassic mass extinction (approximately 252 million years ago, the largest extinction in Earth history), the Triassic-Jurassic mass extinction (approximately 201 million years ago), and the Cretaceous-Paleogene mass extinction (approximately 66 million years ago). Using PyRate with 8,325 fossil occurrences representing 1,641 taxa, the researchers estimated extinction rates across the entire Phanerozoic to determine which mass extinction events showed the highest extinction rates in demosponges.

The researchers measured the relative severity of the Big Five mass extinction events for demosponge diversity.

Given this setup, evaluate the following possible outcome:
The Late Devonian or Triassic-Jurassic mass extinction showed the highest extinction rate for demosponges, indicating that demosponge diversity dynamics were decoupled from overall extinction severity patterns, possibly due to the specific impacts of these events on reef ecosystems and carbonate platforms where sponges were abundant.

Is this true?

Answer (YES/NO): NO